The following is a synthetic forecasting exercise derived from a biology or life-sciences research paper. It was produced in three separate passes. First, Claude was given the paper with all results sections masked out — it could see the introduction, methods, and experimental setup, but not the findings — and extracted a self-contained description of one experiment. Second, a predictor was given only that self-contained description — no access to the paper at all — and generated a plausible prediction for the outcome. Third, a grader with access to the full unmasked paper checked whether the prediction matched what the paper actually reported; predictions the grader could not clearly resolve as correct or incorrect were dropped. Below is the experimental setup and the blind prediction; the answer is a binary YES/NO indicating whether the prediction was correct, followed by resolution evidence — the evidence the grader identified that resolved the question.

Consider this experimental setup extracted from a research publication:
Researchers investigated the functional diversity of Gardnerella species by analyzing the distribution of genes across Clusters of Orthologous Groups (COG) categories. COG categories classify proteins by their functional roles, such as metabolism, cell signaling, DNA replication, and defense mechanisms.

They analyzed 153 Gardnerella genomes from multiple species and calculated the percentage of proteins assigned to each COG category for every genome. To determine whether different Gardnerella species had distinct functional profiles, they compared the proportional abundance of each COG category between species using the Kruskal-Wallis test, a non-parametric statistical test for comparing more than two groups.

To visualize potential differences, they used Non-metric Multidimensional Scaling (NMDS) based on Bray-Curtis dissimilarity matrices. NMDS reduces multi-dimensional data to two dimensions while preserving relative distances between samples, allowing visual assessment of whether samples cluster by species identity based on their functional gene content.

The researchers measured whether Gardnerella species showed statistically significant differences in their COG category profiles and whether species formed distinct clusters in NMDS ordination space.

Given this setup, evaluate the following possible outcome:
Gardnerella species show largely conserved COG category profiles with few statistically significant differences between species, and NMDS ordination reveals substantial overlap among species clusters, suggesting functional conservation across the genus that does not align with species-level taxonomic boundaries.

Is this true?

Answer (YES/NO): NO